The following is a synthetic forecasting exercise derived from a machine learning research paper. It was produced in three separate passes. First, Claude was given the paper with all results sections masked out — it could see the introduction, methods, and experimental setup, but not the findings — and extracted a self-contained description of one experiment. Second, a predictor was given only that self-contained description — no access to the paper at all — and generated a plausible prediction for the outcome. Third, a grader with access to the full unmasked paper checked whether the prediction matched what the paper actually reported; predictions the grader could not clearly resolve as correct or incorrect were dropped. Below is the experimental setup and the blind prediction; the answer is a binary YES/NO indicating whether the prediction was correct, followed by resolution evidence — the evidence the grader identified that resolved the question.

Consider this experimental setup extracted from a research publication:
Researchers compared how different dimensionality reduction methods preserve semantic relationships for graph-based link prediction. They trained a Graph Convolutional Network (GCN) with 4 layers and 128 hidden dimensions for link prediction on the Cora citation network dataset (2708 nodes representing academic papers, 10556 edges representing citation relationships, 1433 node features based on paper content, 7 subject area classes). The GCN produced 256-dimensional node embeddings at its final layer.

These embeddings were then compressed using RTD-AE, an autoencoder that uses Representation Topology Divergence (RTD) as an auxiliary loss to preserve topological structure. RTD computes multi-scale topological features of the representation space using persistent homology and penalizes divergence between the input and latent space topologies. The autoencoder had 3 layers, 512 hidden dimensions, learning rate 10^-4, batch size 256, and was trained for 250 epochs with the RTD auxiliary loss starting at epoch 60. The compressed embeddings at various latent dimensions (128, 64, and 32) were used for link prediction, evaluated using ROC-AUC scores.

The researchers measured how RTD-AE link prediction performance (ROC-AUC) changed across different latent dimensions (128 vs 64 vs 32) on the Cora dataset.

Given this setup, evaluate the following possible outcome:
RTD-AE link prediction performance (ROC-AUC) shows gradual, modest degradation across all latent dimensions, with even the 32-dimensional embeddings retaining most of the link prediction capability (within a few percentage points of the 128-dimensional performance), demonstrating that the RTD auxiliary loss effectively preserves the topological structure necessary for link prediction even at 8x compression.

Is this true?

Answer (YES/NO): NO